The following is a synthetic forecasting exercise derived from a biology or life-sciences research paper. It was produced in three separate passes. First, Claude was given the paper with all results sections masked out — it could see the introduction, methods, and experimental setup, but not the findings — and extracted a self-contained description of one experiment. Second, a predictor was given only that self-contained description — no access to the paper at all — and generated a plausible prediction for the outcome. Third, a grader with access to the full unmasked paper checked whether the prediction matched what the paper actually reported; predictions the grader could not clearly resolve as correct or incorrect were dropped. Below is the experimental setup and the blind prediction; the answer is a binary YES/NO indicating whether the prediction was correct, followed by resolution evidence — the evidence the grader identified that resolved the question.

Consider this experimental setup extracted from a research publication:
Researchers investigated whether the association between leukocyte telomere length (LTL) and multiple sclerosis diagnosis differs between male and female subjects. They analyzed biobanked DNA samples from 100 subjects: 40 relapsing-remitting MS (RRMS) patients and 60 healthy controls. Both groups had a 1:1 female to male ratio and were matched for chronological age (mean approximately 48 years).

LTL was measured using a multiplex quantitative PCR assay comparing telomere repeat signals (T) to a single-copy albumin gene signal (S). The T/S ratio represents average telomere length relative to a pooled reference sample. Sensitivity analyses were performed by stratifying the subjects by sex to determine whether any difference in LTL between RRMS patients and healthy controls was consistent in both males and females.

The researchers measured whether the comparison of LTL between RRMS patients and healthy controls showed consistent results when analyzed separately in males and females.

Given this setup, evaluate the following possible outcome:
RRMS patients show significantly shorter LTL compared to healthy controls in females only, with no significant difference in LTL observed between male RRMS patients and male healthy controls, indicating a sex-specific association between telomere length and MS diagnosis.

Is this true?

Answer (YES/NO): NO